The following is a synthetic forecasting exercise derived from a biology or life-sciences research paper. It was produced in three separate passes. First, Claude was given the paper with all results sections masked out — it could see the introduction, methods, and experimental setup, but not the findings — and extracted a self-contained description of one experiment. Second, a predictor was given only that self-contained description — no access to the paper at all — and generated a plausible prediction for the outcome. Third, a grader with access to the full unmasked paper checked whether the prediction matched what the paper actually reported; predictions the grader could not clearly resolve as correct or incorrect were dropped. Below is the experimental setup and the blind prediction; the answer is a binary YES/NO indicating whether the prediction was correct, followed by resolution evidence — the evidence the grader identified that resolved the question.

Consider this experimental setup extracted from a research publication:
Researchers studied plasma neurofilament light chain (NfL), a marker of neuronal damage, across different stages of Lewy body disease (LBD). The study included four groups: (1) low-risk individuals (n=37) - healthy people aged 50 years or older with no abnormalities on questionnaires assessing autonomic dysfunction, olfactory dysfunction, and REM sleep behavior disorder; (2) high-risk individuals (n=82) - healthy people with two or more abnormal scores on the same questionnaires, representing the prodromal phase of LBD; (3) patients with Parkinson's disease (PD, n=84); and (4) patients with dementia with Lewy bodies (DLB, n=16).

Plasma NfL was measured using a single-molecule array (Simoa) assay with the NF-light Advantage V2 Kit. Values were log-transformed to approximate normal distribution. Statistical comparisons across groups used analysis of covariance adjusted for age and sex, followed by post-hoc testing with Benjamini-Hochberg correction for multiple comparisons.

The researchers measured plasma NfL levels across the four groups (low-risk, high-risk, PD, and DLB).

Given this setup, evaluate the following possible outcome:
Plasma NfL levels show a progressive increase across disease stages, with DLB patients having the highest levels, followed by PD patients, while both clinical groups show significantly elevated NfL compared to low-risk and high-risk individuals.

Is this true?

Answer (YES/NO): NO